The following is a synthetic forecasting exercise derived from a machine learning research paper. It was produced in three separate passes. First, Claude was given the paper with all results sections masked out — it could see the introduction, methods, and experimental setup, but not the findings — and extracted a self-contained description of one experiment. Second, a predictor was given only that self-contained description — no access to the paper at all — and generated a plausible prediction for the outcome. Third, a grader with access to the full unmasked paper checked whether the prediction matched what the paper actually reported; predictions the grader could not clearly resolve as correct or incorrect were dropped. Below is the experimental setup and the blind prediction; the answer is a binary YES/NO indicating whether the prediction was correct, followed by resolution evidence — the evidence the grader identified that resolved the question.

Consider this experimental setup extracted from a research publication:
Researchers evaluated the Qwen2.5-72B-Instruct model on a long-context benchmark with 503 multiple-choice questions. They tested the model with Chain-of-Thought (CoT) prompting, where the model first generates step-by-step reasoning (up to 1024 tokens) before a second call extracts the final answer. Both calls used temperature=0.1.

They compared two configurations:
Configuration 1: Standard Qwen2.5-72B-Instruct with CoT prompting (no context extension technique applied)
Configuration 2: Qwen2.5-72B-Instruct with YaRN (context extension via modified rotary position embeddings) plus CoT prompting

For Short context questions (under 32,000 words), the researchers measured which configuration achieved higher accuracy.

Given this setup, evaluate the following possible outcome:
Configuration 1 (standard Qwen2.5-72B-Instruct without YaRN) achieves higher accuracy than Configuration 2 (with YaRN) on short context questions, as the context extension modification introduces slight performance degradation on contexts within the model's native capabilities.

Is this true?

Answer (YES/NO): YES